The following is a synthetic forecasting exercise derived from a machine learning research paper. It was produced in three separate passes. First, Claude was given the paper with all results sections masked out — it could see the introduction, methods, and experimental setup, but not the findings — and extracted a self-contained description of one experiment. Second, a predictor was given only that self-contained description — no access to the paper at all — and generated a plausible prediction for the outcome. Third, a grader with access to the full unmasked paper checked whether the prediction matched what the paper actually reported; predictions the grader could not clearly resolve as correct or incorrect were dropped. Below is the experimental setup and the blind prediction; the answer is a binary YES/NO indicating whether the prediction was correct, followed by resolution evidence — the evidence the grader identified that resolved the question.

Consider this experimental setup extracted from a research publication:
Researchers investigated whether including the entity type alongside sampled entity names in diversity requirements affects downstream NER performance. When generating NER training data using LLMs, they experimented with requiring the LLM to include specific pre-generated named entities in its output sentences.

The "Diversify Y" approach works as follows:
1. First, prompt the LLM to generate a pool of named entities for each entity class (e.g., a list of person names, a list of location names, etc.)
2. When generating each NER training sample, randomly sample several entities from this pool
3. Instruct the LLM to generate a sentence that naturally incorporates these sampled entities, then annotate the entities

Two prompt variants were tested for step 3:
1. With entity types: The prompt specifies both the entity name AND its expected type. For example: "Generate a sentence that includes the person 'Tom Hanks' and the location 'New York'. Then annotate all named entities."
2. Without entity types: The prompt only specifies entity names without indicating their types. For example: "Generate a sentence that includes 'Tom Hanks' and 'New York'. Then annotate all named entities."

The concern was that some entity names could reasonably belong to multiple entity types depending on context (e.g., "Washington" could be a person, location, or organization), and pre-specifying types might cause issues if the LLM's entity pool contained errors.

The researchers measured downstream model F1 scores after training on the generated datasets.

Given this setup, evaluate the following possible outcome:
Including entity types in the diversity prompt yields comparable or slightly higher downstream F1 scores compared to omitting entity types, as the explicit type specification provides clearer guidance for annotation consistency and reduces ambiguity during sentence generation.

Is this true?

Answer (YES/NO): NO